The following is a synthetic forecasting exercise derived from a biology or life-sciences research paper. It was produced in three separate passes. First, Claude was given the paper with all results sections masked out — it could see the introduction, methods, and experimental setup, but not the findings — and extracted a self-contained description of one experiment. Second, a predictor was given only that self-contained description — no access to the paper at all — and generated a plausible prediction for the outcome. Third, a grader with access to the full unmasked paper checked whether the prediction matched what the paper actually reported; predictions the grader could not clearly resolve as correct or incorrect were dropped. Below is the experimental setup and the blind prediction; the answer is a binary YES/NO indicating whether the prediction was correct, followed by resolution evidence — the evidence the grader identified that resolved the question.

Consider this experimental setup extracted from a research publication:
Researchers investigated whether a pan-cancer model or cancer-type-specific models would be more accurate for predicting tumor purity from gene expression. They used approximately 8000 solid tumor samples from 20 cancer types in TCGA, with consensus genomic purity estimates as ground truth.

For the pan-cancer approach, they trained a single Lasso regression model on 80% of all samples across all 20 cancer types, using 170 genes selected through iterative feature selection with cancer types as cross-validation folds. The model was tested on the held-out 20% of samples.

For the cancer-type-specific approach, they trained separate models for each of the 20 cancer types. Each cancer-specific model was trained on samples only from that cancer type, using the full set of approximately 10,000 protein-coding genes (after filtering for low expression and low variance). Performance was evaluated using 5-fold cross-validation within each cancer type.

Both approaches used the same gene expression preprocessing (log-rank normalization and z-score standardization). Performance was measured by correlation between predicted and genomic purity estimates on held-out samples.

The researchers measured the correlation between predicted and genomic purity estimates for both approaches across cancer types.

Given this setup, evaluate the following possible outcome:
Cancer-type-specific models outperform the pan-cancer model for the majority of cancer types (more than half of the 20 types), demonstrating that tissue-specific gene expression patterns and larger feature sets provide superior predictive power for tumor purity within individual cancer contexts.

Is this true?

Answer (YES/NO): NO